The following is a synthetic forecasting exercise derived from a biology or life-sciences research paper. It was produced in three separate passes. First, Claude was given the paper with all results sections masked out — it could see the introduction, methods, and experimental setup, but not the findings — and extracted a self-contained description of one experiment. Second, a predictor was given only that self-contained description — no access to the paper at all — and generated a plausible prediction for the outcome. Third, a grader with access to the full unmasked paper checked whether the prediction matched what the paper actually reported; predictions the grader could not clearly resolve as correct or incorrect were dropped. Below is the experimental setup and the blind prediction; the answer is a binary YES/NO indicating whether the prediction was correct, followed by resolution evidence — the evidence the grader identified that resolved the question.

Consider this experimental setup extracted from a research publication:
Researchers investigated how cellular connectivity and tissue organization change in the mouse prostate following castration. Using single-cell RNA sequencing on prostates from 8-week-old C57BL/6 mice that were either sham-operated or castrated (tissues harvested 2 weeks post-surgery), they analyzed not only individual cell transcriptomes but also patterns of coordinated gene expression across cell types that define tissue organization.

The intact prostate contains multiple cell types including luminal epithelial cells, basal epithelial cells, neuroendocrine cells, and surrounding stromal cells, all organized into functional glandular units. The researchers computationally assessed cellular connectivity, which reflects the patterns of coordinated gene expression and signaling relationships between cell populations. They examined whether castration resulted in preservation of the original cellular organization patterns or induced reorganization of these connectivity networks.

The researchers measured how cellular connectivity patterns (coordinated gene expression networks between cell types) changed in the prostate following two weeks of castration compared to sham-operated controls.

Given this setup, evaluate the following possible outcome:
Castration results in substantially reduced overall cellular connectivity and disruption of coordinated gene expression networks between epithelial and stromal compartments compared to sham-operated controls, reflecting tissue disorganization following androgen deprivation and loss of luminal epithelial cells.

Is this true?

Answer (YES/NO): NO